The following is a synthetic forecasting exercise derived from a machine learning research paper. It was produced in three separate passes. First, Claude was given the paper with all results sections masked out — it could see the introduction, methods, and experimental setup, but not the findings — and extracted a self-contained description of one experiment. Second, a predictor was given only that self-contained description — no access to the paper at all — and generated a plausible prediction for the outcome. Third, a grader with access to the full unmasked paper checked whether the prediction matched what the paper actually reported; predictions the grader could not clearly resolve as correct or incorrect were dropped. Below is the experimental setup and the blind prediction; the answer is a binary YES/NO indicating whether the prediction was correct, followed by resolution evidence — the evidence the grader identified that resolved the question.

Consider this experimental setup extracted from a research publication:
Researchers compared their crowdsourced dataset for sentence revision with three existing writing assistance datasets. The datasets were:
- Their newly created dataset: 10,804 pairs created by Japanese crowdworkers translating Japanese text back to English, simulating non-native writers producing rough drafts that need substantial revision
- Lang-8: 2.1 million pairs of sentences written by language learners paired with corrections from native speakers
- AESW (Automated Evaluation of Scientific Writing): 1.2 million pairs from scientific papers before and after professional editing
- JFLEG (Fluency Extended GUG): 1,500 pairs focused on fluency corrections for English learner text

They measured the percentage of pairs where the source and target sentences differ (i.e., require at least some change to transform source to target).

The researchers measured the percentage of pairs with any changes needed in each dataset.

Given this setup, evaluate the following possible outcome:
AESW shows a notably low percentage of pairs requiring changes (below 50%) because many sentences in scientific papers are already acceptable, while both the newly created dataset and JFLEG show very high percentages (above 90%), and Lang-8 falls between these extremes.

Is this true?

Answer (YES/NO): NO